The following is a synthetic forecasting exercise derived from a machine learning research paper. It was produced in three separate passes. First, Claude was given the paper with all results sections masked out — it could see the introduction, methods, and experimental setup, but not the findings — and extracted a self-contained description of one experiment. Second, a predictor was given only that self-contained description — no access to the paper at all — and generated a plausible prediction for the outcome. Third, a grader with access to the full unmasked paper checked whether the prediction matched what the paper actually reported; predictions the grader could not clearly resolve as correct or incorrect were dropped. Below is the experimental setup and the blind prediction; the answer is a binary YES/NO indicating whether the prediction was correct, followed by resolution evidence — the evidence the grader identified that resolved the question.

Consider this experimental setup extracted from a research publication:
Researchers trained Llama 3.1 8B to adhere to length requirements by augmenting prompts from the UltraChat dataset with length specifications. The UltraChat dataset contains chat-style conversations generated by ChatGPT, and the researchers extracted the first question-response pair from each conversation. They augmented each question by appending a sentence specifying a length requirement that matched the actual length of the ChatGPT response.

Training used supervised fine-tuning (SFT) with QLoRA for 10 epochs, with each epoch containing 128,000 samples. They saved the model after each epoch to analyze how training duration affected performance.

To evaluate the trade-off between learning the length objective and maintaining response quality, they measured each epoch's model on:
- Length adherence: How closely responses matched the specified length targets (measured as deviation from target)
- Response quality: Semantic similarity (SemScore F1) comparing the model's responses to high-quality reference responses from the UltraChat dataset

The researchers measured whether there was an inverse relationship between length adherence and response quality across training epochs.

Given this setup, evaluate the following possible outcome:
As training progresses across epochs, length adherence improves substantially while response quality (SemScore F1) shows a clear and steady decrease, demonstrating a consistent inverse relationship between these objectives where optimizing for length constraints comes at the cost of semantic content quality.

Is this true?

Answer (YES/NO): NO